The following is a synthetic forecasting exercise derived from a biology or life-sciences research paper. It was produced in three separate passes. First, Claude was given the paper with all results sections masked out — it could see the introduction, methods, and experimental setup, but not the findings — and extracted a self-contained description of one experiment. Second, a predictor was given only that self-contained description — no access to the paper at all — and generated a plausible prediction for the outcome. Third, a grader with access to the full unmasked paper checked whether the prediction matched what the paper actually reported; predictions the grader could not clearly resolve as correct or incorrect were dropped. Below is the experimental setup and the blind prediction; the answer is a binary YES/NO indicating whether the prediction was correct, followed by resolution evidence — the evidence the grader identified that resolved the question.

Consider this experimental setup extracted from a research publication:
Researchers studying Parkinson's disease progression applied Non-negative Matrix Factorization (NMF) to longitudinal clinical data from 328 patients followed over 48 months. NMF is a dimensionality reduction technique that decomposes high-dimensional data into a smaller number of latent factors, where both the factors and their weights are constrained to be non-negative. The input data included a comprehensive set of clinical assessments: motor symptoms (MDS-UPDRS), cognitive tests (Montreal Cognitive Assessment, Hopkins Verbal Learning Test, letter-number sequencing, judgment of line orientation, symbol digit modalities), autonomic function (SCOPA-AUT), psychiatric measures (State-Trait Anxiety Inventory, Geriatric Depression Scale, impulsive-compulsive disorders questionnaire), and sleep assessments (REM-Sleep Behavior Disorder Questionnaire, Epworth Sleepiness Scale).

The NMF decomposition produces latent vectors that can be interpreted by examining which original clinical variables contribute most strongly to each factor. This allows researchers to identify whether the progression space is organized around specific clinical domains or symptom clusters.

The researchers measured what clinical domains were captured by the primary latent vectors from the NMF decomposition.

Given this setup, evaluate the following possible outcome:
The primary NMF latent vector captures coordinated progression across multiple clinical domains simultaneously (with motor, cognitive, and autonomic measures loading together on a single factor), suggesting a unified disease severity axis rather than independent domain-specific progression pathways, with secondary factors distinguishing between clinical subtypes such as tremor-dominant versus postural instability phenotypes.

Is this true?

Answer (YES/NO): NO